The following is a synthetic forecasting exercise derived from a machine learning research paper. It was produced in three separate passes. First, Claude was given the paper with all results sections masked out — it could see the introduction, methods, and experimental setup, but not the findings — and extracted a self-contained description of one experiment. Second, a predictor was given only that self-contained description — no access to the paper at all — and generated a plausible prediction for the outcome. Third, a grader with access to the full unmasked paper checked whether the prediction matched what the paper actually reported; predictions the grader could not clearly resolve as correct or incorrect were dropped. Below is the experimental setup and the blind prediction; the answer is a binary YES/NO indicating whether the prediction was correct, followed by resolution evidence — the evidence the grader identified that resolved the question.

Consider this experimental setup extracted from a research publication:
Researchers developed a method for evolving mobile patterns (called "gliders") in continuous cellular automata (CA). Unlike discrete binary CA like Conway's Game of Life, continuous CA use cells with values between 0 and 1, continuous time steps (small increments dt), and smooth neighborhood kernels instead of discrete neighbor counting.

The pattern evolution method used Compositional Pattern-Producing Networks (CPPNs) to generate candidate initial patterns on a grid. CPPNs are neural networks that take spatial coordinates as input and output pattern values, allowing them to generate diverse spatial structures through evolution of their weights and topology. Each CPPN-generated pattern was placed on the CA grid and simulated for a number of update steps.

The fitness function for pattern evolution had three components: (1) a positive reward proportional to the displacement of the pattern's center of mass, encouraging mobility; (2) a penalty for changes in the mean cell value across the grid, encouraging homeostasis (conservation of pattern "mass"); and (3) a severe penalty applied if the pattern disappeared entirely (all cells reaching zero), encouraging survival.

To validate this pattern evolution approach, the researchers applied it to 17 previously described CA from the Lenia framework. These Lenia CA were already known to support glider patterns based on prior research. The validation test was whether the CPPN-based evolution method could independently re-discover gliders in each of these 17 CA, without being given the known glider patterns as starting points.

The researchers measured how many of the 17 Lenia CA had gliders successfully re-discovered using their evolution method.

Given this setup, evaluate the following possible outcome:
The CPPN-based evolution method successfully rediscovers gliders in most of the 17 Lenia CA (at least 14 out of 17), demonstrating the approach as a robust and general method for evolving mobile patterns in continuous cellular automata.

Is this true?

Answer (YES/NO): YES